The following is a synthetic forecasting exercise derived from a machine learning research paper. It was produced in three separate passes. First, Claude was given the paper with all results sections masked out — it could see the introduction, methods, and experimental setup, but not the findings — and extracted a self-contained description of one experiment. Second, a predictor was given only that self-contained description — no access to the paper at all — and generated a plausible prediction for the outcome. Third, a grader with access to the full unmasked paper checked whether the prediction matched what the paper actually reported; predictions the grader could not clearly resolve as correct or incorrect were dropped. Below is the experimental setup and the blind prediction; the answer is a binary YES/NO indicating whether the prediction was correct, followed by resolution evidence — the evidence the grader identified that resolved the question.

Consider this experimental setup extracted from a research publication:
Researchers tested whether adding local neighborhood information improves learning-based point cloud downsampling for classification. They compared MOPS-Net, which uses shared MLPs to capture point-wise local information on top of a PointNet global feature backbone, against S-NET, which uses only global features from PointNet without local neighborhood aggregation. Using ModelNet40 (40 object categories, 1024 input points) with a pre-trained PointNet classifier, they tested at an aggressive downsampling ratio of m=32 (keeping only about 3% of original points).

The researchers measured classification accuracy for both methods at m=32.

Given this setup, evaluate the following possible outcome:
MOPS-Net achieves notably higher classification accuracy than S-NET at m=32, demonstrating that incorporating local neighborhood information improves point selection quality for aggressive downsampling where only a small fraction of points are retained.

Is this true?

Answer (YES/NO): YES